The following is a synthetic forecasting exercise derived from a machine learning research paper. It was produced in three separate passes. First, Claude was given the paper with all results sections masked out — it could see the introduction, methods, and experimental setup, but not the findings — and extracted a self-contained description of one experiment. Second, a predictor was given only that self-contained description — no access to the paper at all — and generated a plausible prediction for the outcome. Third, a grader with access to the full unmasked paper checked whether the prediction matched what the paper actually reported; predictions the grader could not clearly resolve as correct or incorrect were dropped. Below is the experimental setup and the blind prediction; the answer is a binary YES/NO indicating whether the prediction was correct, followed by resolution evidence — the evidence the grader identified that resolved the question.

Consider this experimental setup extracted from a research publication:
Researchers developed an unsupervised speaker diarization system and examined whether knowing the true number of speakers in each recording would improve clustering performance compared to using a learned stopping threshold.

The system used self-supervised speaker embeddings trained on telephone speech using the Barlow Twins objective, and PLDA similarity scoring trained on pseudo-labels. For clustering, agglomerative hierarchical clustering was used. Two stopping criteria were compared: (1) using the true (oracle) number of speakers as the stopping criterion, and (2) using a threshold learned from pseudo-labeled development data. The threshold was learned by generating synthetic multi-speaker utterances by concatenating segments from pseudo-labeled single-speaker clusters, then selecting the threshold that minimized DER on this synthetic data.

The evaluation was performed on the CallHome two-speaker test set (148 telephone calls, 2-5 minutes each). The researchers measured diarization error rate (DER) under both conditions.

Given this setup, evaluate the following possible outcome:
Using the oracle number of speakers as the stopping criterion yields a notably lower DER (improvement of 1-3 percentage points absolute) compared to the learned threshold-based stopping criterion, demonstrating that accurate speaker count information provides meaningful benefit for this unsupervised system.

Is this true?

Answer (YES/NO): NO